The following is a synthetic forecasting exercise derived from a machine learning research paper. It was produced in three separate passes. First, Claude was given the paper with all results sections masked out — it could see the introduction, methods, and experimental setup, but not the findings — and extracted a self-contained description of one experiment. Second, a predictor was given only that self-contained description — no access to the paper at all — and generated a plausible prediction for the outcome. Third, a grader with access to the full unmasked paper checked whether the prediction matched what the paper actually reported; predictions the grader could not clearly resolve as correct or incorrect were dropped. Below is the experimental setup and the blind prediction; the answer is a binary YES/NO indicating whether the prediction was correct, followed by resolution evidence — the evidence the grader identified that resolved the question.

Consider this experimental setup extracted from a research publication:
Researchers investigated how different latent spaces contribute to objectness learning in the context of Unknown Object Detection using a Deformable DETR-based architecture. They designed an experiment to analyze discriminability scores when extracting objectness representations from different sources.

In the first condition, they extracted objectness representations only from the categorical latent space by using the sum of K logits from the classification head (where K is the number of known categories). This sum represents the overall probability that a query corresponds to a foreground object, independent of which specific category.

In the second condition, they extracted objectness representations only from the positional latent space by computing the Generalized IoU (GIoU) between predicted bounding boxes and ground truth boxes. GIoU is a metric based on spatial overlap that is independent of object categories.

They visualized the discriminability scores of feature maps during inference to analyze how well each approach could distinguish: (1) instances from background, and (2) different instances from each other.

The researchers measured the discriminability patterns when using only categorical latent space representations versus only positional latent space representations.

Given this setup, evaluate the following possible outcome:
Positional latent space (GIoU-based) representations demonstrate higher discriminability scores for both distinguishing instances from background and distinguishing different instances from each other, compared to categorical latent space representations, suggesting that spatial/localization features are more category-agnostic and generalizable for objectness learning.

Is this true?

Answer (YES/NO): NO